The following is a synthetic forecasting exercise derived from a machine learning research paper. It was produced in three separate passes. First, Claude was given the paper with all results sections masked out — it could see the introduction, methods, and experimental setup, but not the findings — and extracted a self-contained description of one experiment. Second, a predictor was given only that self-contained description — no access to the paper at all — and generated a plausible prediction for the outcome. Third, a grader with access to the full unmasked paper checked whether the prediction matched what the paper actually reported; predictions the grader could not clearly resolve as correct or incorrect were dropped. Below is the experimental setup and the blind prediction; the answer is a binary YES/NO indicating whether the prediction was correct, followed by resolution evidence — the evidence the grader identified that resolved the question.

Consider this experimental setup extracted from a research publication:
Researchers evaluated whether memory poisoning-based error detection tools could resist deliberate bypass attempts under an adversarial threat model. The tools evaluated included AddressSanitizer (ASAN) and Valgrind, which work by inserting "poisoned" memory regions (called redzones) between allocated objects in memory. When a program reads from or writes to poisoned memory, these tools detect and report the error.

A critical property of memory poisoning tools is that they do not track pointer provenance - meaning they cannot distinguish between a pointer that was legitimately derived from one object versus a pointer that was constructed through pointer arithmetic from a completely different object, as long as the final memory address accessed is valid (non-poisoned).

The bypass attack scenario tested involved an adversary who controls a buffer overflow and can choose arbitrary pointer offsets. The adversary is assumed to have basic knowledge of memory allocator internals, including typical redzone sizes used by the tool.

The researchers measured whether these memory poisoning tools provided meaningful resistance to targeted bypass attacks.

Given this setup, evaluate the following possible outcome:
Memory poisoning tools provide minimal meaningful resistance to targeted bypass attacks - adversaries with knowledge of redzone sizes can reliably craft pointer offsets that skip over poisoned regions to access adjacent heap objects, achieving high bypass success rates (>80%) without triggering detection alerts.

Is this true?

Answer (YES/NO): YES